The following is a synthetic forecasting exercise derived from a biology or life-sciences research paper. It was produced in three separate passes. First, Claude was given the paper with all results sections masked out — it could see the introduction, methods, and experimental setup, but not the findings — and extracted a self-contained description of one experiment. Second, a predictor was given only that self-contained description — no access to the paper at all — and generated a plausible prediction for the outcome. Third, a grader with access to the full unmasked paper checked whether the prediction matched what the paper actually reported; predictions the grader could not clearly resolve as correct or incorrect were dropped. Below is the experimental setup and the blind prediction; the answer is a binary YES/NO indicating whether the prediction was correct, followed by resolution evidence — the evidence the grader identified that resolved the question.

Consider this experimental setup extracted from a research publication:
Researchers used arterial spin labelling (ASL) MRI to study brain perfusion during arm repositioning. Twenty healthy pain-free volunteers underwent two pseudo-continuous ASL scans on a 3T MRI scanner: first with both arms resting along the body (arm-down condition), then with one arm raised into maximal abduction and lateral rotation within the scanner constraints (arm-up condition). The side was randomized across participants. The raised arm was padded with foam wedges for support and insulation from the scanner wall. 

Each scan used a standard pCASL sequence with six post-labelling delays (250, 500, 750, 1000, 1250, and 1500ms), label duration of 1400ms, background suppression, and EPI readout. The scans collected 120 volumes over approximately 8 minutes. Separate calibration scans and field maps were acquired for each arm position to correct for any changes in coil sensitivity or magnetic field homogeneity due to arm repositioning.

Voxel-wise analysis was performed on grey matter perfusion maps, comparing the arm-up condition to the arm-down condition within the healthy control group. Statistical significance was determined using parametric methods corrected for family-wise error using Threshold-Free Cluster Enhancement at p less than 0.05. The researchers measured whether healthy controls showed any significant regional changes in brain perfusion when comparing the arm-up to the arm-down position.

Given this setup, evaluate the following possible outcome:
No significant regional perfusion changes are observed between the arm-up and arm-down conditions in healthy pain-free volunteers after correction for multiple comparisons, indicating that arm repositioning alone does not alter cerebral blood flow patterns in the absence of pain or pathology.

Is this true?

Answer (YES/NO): YES